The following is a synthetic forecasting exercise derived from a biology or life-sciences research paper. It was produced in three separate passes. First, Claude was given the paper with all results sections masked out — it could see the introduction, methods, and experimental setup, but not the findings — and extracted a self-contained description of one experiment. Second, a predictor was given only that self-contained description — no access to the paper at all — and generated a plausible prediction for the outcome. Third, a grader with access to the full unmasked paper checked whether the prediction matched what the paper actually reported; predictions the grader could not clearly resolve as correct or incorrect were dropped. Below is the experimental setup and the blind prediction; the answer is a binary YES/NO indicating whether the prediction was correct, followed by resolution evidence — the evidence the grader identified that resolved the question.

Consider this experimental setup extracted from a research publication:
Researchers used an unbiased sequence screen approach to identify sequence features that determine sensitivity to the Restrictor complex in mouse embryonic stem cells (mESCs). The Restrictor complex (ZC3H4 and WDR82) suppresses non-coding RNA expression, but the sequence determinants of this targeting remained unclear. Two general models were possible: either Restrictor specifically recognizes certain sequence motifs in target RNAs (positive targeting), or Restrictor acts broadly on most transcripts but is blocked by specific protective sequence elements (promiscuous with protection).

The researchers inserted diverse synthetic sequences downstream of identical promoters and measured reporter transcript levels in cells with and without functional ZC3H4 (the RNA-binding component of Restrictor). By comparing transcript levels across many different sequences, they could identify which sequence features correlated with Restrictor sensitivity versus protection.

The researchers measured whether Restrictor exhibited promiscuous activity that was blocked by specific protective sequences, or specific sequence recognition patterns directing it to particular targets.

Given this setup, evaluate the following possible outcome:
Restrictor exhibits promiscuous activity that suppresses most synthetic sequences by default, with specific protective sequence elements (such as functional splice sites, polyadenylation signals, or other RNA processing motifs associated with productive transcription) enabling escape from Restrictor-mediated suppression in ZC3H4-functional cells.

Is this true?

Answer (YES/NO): YES